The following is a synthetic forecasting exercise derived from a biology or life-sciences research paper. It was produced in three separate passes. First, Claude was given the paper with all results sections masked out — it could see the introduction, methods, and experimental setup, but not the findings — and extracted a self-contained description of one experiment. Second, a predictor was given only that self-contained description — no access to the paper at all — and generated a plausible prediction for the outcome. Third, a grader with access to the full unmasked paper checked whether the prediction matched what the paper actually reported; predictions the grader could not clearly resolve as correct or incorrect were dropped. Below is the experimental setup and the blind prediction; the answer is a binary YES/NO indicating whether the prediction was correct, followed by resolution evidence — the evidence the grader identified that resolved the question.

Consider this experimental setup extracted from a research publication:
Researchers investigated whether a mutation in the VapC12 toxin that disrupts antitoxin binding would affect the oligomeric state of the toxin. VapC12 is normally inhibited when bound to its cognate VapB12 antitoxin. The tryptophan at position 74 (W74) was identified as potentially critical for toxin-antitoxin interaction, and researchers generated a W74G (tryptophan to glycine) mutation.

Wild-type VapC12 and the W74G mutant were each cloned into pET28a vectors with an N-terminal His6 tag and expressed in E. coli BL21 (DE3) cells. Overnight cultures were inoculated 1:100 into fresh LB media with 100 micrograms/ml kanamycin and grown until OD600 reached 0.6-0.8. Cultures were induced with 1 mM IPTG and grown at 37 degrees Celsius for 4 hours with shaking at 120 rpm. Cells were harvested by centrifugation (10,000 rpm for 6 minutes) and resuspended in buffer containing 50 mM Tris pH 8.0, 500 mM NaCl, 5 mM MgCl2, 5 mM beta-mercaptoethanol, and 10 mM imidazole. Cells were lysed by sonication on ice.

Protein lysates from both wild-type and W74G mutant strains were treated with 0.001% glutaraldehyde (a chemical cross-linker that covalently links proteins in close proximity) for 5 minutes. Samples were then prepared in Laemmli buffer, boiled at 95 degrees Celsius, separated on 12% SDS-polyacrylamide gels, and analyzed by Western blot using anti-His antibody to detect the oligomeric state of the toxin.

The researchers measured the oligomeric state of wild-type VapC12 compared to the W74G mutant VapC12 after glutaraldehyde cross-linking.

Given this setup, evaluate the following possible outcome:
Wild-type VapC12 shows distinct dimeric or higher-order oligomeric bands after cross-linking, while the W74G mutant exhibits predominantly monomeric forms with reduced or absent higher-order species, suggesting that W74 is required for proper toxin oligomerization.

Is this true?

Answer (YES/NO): YES